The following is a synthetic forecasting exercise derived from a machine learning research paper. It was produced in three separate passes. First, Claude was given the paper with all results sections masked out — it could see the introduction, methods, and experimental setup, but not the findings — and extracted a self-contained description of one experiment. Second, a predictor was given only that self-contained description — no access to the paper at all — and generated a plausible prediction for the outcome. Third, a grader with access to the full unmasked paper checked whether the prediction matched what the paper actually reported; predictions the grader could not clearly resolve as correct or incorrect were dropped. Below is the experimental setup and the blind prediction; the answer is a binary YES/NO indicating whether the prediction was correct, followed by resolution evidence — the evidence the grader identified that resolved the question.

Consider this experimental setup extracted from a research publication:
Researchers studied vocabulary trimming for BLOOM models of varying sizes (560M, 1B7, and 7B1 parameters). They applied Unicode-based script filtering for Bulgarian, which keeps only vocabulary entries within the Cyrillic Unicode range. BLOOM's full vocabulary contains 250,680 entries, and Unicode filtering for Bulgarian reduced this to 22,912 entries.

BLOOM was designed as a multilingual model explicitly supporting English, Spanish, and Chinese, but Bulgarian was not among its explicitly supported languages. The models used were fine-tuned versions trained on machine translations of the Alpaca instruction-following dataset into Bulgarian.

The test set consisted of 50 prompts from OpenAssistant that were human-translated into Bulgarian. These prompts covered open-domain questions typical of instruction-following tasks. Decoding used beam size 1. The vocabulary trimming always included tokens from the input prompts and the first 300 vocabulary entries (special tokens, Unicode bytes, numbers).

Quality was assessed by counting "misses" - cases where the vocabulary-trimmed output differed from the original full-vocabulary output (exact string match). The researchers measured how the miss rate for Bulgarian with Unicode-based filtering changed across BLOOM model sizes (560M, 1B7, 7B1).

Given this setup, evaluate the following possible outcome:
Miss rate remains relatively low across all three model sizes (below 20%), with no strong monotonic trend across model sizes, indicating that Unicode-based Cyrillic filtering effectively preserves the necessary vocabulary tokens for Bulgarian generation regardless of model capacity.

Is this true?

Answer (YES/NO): NO